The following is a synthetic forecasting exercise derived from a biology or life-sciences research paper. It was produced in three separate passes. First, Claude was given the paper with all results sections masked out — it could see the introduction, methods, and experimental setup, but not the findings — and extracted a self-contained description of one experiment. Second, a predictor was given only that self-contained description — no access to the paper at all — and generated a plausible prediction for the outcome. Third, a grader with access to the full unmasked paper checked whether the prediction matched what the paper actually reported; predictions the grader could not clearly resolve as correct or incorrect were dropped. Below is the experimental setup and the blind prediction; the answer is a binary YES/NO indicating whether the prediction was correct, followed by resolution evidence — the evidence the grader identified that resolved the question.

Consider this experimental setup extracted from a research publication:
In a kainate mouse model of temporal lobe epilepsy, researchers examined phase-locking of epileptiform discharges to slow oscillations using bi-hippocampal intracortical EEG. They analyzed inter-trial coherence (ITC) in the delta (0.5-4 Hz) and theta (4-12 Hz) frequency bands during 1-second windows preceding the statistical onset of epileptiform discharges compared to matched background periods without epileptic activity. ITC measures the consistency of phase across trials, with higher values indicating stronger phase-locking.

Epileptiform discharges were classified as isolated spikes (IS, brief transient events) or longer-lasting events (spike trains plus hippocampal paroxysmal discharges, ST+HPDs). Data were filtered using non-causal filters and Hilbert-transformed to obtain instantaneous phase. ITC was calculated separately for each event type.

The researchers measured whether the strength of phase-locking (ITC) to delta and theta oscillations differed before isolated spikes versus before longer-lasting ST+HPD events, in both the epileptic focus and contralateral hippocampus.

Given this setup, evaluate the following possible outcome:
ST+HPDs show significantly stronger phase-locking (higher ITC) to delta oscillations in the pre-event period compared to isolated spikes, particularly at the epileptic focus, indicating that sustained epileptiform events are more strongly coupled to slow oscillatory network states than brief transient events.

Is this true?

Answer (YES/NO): NO